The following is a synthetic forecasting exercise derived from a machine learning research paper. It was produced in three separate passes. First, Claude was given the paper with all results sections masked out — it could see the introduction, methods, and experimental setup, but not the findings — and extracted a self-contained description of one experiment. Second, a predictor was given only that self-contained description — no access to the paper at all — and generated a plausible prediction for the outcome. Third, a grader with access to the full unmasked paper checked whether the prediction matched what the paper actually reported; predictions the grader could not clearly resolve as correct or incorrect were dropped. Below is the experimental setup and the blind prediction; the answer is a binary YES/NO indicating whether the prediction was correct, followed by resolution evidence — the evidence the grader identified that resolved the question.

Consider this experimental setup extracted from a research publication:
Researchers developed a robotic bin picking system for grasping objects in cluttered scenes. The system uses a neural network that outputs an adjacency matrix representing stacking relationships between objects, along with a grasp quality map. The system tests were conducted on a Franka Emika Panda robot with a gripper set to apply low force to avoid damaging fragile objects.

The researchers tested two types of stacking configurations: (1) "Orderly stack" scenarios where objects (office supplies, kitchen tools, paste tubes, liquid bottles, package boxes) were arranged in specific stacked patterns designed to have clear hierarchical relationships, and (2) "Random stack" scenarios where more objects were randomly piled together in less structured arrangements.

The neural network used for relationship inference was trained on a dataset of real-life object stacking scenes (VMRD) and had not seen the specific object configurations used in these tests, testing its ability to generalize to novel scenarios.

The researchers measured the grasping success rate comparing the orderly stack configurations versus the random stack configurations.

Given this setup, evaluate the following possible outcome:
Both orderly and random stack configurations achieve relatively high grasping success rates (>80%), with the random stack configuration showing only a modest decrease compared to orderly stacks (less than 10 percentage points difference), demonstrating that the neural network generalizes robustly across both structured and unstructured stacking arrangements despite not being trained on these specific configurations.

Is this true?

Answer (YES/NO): YES